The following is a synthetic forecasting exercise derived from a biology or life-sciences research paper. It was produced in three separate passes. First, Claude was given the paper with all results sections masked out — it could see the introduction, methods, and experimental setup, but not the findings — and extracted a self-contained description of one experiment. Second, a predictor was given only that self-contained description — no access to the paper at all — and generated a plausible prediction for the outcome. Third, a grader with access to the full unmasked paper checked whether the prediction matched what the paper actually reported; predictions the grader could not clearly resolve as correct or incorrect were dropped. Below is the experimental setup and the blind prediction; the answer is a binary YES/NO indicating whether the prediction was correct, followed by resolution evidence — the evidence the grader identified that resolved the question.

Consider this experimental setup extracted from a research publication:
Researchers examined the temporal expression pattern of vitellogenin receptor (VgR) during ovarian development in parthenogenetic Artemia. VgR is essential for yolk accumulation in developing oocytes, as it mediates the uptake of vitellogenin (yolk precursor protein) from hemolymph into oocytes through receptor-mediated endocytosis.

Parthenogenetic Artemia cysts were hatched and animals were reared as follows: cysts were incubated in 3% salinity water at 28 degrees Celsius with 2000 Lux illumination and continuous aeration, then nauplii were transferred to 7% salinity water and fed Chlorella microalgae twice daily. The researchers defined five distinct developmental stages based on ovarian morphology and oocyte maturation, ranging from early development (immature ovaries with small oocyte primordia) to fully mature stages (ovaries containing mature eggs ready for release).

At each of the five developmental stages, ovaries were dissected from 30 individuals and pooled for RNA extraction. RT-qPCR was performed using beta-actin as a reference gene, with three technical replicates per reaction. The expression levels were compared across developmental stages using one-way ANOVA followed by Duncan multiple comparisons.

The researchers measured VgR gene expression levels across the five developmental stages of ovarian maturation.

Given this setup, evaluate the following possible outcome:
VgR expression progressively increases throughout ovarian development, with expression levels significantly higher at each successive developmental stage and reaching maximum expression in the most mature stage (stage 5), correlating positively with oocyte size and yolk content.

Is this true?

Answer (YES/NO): NO